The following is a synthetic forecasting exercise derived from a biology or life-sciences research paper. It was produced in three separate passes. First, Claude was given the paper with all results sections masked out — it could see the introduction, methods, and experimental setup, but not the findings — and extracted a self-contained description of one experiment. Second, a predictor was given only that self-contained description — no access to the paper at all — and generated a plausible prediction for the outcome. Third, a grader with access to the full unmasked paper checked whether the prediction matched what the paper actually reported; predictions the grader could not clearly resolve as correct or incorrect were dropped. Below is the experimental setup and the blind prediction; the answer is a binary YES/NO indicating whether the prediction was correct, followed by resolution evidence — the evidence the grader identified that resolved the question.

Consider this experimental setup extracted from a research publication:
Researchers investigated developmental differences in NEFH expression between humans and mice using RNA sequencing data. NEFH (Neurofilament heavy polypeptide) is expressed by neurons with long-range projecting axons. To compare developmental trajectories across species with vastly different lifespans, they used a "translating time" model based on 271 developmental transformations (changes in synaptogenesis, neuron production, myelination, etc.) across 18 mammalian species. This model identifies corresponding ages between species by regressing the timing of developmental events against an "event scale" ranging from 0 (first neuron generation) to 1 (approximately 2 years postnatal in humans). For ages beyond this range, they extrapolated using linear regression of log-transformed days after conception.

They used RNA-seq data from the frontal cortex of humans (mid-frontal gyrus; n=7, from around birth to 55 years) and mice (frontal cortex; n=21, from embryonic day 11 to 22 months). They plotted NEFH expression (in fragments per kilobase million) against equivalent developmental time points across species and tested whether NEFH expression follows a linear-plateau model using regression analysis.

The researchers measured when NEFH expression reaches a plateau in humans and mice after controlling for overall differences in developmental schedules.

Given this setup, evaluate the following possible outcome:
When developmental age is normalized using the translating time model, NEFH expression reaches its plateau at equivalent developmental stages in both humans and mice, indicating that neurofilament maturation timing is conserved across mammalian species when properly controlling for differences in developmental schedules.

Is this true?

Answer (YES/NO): NO